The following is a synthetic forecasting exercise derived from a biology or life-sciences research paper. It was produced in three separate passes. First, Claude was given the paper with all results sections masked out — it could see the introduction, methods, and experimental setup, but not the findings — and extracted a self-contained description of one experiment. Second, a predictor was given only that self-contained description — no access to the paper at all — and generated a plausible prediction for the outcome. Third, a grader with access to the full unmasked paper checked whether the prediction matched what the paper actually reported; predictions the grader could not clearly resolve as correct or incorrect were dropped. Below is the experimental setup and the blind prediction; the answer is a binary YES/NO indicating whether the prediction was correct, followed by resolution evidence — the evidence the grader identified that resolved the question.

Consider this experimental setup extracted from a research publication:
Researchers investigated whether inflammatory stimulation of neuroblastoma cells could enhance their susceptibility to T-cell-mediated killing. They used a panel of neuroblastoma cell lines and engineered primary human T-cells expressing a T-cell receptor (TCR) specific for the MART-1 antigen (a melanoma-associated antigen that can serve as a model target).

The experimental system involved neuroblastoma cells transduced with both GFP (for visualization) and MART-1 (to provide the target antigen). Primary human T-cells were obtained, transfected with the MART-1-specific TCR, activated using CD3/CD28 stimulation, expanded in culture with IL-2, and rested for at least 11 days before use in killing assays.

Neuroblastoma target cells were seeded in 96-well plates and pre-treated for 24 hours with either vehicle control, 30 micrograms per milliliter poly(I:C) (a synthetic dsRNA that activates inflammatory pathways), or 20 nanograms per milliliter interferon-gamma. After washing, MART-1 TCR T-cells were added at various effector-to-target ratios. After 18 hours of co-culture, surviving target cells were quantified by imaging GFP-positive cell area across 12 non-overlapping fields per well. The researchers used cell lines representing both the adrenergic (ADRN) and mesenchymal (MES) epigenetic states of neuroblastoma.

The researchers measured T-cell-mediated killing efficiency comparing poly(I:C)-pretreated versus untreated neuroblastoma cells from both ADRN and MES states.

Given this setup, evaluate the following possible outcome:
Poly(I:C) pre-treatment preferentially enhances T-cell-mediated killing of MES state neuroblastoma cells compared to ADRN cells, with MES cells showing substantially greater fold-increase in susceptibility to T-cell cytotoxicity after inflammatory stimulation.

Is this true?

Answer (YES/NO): YES